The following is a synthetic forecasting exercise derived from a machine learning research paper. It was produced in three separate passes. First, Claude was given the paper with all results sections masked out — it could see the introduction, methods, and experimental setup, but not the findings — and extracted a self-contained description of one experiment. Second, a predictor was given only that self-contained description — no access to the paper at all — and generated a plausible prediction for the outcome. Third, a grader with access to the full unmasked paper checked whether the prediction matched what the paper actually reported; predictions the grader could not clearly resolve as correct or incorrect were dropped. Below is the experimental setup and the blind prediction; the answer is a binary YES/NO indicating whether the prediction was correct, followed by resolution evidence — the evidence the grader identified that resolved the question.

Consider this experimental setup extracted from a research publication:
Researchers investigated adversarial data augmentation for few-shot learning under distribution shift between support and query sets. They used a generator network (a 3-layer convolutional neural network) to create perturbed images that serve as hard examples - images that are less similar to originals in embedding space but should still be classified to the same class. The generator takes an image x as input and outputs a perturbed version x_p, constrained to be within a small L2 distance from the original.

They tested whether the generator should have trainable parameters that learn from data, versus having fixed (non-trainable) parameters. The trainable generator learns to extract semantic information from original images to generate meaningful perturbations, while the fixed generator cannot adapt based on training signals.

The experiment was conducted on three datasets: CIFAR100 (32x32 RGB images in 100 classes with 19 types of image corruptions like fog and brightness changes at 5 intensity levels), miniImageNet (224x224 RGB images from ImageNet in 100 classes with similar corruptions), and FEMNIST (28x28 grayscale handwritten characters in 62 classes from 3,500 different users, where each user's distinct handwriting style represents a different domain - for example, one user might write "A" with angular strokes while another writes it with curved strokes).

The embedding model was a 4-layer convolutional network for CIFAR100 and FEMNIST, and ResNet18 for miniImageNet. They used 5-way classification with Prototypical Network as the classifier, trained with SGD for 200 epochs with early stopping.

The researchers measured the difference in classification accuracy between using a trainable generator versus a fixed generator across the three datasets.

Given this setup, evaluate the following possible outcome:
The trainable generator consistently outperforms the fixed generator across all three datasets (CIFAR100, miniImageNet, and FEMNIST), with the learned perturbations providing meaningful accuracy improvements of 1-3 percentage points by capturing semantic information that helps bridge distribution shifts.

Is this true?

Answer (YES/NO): NO